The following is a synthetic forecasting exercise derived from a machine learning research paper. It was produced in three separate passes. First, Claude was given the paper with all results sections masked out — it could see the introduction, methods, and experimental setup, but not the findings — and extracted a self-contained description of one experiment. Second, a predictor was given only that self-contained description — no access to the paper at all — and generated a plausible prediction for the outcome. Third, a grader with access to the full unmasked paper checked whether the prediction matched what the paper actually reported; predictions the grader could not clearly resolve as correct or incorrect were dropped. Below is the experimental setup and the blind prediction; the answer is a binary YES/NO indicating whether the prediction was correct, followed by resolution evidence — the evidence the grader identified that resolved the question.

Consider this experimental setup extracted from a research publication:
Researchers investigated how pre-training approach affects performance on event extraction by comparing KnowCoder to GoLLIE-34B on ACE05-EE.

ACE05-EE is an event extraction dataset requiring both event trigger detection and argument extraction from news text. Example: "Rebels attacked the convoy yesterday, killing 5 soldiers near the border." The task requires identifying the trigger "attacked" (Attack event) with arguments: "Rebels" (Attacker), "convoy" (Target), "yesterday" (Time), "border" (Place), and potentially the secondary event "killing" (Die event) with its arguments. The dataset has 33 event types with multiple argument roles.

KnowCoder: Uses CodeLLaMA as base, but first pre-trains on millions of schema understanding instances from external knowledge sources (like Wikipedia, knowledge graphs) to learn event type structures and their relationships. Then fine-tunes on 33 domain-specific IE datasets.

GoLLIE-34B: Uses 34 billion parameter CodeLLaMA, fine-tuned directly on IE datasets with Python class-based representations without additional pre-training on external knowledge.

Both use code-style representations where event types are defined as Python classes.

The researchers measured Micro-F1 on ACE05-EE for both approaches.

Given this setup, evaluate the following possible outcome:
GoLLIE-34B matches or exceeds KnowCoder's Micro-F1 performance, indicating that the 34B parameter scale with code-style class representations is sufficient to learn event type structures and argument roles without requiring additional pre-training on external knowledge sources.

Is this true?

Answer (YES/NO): NO